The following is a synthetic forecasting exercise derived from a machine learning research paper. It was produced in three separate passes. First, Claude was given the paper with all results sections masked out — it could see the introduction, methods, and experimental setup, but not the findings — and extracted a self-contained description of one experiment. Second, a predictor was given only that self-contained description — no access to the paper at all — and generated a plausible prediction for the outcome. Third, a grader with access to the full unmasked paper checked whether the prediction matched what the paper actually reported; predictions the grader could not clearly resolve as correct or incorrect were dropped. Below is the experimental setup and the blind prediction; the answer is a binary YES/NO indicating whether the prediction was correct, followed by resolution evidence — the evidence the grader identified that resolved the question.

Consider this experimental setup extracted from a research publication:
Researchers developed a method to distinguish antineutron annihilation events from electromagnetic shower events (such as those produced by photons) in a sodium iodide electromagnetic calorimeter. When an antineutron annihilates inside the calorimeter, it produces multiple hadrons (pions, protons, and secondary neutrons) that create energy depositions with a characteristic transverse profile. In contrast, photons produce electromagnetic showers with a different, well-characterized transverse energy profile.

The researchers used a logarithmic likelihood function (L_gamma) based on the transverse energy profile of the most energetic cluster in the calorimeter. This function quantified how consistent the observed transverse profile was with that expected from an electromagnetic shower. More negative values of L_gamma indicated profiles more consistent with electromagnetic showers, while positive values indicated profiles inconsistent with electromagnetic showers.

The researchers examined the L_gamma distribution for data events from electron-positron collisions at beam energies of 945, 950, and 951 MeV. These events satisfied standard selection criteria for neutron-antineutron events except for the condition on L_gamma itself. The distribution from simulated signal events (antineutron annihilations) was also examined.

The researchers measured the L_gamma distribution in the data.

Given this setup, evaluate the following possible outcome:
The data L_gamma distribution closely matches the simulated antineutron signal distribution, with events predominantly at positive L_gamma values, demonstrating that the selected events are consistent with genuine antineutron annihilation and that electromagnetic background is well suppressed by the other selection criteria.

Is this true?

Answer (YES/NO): NO